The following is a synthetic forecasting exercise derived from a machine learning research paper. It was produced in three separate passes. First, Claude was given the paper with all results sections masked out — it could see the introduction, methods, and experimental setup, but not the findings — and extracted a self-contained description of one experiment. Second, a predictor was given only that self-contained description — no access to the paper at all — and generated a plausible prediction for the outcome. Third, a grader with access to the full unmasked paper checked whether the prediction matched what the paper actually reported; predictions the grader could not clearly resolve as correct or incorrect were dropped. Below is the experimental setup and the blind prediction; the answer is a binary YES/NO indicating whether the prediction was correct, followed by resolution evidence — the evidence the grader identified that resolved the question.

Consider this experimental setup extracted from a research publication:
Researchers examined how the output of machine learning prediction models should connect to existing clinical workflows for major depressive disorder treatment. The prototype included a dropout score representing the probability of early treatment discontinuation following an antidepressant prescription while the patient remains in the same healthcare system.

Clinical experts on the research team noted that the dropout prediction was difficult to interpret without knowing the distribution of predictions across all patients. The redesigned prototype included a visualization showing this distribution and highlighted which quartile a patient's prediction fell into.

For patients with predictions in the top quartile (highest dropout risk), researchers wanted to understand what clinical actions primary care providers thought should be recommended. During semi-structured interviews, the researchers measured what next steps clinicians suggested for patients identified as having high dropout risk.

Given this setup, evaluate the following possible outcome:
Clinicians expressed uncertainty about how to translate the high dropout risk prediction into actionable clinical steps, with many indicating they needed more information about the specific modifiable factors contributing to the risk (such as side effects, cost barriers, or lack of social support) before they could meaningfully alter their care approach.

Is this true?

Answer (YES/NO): NO